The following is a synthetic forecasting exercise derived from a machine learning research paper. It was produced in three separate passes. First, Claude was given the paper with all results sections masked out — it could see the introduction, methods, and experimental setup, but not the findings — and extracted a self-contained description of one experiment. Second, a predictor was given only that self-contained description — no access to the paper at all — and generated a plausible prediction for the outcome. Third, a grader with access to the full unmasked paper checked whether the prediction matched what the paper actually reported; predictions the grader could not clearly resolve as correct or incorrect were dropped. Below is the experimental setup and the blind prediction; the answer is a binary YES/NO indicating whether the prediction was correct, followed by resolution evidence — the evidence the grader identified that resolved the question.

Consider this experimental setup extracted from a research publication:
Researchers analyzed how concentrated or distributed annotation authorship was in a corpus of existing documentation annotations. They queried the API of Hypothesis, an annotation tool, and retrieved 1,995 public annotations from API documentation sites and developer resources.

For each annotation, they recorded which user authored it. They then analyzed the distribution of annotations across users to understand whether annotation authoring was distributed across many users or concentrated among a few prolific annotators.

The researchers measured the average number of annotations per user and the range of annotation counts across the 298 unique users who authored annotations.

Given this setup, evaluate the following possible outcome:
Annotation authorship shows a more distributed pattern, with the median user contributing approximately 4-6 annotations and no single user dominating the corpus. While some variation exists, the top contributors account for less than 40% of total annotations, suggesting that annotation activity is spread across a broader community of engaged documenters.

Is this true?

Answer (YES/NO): NO